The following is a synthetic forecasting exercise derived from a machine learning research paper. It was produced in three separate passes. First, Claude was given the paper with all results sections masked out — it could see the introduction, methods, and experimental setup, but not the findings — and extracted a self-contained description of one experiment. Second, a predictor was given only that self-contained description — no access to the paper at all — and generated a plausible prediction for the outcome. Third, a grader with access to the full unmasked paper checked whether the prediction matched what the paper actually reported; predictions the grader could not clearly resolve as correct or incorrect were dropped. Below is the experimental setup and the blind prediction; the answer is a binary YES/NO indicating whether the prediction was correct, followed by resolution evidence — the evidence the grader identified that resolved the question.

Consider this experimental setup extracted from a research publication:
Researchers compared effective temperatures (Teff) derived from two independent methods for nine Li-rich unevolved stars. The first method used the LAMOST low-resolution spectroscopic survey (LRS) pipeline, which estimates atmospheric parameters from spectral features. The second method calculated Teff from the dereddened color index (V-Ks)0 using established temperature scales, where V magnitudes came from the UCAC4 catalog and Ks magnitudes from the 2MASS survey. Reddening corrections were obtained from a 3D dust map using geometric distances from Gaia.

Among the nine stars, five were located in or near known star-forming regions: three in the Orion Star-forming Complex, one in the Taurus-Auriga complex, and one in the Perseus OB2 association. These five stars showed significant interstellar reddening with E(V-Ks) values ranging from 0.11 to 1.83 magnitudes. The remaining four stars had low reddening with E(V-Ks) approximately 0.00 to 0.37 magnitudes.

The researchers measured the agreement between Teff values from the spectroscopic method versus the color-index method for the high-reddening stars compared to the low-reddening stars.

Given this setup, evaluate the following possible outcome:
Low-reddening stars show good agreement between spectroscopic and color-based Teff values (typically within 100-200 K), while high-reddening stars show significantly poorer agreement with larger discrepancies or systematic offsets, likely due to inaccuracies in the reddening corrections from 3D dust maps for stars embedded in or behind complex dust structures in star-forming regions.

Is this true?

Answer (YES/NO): YES